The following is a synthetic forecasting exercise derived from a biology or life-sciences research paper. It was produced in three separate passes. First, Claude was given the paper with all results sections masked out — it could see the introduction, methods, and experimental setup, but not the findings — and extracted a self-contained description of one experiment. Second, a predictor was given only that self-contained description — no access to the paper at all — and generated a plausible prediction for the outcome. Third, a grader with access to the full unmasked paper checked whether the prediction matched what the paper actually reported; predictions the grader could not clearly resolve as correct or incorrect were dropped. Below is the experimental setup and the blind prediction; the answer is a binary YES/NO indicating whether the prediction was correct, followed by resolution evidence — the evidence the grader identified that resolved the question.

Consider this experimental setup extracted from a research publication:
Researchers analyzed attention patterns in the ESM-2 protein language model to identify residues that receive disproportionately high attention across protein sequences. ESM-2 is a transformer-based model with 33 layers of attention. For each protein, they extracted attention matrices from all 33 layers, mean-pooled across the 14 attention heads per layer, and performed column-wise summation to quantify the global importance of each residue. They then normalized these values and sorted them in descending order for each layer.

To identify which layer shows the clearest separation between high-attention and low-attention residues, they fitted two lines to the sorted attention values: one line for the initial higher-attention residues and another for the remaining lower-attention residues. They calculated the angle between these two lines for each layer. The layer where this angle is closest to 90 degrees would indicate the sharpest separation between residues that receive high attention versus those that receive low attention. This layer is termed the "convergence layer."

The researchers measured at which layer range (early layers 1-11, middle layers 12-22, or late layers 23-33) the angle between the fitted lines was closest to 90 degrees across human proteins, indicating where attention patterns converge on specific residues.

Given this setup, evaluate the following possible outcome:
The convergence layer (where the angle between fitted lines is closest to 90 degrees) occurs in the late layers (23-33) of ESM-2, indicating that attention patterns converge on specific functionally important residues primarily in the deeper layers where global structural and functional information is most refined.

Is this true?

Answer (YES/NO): NO